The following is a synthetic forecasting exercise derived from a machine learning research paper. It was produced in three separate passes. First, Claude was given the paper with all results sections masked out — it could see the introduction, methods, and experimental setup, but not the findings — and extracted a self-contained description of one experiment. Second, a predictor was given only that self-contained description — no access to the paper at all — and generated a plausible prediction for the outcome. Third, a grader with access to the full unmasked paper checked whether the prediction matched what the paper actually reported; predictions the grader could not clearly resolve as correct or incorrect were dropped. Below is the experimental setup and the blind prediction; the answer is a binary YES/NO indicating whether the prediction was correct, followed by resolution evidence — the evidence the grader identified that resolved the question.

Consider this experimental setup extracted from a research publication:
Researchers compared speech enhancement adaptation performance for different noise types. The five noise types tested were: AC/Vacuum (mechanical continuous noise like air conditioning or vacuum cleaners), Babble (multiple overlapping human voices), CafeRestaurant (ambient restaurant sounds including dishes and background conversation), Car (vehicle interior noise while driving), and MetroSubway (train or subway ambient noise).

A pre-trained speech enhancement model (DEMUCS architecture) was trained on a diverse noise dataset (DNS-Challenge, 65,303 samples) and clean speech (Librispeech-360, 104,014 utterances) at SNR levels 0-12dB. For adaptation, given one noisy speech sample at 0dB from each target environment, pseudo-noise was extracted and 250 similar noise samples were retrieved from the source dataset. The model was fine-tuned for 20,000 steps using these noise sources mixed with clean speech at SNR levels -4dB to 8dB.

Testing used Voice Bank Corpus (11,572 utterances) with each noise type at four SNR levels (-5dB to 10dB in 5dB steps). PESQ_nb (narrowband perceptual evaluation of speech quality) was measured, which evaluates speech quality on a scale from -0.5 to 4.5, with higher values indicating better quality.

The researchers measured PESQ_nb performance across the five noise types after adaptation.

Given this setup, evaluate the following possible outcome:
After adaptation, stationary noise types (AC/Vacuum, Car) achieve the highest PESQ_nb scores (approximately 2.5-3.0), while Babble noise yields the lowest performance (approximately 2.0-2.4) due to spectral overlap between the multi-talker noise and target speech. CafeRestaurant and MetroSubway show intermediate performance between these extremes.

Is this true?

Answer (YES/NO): NO